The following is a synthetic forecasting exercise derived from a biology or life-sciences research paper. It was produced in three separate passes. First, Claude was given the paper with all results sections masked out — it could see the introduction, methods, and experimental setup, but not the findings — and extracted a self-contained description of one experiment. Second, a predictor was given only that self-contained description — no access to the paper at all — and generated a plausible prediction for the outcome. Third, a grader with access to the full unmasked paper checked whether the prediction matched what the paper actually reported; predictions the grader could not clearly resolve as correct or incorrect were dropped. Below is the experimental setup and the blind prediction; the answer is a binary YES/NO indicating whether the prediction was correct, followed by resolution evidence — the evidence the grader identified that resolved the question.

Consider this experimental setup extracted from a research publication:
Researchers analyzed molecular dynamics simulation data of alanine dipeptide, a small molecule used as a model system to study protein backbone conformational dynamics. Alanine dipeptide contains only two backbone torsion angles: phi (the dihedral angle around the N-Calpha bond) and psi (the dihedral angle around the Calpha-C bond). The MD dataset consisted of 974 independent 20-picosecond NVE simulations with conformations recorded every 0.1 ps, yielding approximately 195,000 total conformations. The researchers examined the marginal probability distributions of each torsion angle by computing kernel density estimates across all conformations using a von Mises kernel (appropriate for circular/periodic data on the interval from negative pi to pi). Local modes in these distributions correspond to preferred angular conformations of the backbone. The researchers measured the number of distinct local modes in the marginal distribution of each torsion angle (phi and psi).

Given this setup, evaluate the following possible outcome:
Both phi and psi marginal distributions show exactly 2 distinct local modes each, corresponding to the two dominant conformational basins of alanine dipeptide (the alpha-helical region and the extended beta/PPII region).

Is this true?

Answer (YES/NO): NO